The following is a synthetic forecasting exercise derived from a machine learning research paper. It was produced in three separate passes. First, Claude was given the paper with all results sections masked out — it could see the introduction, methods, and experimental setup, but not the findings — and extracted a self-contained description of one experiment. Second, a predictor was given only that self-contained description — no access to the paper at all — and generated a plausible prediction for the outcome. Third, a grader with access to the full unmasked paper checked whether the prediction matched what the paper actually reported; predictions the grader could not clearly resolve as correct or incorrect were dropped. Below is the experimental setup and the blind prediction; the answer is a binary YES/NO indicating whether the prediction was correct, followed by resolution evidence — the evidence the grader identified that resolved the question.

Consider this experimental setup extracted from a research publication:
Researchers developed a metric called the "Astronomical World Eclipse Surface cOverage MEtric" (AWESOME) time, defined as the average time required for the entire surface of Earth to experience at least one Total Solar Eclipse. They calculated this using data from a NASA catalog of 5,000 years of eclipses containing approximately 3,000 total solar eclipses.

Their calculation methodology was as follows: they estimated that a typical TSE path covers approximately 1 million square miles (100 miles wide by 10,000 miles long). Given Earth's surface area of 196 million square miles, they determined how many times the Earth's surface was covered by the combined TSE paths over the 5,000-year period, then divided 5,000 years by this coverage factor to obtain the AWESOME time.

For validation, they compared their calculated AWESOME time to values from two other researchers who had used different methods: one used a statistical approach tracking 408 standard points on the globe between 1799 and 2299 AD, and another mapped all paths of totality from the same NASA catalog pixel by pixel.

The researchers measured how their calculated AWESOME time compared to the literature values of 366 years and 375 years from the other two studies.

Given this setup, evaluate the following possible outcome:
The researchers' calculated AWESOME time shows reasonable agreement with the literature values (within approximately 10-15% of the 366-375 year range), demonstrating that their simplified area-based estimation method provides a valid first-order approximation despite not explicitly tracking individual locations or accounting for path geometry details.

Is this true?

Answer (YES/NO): YES